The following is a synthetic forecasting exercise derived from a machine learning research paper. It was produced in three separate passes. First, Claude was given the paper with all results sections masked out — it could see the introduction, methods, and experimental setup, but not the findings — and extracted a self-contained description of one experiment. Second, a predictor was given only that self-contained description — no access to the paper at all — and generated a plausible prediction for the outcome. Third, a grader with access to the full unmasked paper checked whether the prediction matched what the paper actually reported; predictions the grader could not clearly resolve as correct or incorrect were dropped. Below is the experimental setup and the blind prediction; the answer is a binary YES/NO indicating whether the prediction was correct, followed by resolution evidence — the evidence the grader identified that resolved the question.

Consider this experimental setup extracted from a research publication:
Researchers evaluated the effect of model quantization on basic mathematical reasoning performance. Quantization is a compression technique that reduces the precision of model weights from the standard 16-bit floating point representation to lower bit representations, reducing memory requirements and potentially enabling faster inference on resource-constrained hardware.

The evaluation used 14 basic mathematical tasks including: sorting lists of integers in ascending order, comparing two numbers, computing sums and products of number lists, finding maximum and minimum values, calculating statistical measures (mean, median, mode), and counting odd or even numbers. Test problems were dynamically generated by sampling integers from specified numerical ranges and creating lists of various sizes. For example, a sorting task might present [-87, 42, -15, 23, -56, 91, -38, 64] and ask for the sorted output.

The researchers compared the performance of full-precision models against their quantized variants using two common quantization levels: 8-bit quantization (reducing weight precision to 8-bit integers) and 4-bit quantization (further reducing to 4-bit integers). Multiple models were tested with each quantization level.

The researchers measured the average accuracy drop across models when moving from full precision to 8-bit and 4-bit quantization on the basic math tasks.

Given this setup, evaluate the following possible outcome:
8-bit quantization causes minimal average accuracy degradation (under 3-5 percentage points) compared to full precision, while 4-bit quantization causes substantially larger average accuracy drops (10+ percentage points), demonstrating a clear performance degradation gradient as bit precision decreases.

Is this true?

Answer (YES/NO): NO